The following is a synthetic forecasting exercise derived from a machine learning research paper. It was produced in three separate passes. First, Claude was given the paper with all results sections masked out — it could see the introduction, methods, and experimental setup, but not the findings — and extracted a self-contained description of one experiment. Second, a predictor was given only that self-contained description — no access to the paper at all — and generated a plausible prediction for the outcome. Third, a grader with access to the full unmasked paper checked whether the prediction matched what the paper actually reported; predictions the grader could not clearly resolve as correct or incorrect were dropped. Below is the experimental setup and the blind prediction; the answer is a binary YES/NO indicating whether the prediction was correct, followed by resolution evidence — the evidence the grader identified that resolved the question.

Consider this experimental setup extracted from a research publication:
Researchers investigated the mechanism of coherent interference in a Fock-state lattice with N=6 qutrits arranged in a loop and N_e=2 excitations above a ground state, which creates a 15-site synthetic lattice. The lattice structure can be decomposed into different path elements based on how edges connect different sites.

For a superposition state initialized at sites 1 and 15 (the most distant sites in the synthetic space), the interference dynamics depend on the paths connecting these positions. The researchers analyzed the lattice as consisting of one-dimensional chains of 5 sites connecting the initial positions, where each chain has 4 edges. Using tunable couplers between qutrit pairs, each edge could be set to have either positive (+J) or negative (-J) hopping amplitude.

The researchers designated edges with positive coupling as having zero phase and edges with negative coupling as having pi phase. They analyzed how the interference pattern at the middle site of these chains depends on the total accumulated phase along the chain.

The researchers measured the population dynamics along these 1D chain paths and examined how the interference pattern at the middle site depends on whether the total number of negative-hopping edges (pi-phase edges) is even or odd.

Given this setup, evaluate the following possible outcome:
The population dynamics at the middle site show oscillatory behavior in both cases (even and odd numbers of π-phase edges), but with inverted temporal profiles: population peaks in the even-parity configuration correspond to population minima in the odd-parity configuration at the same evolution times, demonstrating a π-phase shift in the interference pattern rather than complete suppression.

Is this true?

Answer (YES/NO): NO